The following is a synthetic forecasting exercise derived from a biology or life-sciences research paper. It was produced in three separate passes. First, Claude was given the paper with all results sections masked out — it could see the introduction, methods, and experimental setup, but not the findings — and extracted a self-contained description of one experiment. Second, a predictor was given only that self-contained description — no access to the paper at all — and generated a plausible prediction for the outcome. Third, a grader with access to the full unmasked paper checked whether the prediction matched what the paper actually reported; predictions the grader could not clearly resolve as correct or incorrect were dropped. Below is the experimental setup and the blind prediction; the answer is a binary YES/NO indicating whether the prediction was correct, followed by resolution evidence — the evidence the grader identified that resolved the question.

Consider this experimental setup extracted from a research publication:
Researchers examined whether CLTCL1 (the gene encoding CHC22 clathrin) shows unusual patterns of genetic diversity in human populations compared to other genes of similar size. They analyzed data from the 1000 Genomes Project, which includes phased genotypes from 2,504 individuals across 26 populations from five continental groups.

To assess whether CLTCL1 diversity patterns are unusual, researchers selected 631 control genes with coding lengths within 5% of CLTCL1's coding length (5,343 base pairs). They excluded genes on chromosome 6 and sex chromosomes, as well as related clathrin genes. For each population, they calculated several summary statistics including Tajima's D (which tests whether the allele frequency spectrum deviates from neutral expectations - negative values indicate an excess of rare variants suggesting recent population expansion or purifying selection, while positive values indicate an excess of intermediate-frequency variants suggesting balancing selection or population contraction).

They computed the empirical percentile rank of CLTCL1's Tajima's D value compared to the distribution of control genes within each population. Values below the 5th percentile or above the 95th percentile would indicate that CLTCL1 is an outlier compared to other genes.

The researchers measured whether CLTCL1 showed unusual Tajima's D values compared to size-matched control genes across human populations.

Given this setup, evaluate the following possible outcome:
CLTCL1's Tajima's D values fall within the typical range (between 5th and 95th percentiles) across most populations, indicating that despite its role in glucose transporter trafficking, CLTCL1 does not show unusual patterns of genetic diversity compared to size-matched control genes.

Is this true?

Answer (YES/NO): NO